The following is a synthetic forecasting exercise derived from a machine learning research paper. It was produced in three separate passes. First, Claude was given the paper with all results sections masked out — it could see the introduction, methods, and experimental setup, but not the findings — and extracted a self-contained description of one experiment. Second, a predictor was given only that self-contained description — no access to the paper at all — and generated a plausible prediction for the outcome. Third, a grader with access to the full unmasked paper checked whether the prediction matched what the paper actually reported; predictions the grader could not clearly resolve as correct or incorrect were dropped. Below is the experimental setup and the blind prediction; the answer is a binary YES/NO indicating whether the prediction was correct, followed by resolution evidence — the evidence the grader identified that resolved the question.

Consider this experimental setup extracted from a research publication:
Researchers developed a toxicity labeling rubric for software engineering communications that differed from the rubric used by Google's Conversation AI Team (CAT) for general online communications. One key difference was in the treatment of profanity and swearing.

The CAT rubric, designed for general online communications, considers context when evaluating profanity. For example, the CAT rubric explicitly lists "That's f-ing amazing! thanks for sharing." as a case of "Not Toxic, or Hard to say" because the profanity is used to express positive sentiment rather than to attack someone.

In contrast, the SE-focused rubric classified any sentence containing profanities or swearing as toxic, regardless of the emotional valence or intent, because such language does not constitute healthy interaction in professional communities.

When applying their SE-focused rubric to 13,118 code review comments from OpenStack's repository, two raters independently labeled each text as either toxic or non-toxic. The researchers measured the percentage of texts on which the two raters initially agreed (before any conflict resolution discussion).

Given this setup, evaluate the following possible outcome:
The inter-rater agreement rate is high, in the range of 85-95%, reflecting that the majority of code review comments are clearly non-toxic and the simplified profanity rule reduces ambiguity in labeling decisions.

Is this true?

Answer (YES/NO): NO